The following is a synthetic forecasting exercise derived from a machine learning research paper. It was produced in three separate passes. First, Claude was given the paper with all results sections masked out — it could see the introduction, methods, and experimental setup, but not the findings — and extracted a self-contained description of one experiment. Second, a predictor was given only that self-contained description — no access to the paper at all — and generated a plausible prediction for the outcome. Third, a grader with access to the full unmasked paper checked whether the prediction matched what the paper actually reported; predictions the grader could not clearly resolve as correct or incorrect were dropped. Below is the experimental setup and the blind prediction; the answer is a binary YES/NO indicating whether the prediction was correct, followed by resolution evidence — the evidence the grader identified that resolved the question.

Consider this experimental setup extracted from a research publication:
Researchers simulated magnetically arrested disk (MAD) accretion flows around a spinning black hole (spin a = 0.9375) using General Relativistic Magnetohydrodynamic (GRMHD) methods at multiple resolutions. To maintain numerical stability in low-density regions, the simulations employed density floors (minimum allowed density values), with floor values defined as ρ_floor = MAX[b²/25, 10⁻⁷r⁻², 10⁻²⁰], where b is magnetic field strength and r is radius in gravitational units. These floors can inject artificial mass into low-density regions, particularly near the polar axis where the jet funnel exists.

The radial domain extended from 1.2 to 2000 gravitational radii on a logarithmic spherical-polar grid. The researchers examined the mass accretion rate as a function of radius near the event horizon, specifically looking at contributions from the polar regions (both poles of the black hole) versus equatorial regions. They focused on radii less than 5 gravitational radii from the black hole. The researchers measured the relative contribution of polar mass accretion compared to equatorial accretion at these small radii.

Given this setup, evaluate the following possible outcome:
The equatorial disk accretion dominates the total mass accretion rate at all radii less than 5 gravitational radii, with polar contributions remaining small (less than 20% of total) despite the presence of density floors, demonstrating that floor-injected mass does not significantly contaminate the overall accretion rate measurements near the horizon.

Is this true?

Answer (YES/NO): NO